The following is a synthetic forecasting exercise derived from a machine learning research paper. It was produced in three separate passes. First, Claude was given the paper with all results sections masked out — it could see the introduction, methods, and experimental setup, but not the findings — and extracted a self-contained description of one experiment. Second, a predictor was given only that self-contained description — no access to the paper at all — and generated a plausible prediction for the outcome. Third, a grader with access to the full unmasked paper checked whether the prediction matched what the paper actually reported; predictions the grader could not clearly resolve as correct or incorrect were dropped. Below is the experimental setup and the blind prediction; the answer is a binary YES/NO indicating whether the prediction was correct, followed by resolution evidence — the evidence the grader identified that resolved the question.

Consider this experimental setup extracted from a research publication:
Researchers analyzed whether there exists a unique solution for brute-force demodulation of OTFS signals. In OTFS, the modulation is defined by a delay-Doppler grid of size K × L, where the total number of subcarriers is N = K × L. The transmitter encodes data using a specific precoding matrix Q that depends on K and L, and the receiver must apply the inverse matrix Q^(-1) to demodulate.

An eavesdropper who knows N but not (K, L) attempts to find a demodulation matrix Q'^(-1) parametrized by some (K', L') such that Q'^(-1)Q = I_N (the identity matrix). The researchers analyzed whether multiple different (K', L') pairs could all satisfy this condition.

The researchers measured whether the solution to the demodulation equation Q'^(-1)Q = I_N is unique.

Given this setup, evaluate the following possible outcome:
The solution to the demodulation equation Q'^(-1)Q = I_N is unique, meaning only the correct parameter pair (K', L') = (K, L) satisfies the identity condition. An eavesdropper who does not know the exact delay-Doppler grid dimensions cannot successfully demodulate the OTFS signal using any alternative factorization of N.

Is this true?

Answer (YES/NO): YES